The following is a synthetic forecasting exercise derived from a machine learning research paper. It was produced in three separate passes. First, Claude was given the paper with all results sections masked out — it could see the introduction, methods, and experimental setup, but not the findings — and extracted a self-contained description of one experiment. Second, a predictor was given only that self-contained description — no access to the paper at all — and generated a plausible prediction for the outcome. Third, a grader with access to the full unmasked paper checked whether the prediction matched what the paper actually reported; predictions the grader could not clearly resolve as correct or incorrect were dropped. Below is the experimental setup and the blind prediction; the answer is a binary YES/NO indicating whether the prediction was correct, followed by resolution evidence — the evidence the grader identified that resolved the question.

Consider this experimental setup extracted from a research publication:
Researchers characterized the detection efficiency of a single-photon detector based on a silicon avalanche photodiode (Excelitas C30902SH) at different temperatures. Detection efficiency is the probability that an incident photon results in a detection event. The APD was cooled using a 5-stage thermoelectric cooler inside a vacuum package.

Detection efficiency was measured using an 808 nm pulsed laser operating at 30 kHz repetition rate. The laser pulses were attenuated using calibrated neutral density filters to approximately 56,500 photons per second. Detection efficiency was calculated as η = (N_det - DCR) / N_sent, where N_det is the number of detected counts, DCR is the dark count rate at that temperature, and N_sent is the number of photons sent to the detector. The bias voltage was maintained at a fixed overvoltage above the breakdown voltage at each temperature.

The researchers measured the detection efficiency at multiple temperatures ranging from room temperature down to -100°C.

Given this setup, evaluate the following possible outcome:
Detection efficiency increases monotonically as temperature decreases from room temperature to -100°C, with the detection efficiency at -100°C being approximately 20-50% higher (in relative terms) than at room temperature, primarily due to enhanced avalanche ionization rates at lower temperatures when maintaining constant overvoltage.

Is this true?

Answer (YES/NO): NO